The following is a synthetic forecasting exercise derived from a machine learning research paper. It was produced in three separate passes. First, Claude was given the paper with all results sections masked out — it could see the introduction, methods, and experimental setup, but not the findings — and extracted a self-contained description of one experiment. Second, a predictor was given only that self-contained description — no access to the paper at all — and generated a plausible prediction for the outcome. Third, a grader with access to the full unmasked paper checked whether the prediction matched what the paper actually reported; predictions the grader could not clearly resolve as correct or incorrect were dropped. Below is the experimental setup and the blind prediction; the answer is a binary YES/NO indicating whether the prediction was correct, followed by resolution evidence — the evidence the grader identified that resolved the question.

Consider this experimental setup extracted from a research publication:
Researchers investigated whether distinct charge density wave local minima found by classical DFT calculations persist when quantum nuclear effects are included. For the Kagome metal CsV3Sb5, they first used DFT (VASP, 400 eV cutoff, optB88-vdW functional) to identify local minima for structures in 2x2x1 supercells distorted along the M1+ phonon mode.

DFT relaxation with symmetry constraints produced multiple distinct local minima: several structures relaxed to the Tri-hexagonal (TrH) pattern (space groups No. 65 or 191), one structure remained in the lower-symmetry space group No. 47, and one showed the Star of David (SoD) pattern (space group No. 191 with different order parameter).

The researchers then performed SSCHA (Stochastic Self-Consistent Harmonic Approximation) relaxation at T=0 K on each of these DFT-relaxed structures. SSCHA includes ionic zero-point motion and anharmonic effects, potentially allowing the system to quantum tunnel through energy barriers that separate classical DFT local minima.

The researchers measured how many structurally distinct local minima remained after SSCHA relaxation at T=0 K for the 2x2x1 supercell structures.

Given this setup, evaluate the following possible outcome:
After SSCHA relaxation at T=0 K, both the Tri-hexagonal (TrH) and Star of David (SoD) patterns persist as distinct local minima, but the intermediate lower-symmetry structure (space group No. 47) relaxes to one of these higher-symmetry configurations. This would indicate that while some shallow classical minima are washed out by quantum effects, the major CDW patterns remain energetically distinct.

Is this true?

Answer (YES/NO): NO